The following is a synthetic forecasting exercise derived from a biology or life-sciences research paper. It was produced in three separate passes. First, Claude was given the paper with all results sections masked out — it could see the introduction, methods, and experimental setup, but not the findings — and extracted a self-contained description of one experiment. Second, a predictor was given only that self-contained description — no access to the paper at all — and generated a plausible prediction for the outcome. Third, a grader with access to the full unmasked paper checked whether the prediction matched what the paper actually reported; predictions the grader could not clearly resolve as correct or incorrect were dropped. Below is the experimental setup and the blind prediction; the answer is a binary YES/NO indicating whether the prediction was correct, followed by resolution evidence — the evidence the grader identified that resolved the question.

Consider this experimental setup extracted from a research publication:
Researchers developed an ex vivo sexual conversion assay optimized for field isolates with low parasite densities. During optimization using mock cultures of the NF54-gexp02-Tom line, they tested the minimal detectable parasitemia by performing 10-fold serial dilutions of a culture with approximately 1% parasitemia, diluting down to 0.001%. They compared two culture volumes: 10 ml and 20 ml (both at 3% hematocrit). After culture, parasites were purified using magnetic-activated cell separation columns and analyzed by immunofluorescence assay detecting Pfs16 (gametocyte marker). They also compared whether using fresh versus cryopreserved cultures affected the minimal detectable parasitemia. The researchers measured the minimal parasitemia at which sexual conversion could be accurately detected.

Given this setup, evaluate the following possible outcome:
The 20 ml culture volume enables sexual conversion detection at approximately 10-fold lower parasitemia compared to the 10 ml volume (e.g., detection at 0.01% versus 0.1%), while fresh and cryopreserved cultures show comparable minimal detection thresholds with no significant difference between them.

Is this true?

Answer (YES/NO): NO